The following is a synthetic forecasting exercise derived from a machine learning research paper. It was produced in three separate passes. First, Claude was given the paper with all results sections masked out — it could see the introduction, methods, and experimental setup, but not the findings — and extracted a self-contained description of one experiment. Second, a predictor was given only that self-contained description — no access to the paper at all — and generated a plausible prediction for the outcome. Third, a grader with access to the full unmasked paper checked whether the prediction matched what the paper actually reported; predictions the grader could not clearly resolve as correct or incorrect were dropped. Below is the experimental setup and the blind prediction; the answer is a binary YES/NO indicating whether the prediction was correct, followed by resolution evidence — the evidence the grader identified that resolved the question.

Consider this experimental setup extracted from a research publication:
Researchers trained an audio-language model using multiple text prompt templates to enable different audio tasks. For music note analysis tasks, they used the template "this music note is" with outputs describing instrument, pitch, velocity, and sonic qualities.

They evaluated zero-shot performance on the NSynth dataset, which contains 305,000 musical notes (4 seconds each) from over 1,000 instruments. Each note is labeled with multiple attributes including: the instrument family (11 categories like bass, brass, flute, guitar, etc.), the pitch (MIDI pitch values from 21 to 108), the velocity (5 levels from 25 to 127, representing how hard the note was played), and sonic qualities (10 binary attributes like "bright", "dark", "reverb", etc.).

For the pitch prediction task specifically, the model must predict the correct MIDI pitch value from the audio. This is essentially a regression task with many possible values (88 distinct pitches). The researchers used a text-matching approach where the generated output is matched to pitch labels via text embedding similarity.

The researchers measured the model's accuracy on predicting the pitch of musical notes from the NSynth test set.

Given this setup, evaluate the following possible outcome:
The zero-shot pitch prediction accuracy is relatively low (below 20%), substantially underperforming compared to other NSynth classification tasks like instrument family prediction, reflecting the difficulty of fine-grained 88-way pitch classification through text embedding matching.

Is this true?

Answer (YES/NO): NO